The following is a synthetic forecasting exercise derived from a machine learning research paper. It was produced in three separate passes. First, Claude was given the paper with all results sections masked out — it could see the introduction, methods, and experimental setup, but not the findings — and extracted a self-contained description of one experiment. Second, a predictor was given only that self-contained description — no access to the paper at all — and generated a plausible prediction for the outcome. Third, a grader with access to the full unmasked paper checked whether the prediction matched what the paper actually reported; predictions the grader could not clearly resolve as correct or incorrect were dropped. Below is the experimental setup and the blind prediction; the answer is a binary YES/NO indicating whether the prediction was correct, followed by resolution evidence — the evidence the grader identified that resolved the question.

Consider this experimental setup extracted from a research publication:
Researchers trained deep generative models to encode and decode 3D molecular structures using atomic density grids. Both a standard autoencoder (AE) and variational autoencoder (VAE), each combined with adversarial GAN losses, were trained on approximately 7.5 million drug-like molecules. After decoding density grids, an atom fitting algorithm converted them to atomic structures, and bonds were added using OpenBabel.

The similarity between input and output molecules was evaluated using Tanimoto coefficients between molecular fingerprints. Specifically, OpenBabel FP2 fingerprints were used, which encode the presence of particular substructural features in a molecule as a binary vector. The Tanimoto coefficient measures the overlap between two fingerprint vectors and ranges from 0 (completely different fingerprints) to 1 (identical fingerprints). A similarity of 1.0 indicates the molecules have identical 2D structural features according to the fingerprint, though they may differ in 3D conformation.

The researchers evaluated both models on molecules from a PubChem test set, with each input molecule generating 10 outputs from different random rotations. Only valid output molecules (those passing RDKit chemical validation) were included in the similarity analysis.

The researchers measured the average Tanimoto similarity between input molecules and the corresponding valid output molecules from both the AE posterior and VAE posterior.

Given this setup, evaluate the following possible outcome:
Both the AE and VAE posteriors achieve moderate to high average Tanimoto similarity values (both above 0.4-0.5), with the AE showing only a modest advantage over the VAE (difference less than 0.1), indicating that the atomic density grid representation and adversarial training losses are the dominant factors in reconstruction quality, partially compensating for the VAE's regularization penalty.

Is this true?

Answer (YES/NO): NO